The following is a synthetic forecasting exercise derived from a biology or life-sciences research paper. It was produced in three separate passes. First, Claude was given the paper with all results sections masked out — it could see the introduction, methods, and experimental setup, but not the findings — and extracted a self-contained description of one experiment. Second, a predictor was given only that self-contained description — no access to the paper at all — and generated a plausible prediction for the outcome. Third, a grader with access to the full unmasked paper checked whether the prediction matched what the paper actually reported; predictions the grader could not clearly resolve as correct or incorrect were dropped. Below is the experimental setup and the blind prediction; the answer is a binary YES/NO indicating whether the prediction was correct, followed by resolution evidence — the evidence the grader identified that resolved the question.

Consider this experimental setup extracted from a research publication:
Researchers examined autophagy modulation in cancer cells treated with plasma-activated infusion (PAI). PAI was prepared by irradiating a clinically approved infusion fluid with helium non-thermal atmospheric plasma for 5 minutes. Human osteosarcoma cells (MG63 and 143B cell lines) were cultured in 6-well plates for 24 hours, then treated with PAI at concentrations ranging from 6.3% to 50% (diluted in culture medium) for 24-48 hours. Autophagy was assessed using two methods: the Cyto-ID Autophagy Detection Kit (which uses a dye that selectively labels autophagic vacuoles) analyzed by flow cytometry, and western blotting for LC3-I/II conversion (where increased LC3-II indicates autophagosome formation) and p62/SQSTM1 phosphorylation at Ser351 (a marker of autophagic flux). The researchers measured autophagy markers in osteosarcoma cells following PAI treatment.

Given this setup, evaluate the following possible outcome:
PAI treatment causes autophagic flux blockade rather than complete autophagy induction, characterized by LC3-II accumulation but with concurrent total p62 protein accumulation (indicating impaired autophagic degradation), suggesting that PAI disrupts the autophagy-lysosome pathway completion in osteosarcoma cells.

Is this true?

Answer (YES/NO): NO